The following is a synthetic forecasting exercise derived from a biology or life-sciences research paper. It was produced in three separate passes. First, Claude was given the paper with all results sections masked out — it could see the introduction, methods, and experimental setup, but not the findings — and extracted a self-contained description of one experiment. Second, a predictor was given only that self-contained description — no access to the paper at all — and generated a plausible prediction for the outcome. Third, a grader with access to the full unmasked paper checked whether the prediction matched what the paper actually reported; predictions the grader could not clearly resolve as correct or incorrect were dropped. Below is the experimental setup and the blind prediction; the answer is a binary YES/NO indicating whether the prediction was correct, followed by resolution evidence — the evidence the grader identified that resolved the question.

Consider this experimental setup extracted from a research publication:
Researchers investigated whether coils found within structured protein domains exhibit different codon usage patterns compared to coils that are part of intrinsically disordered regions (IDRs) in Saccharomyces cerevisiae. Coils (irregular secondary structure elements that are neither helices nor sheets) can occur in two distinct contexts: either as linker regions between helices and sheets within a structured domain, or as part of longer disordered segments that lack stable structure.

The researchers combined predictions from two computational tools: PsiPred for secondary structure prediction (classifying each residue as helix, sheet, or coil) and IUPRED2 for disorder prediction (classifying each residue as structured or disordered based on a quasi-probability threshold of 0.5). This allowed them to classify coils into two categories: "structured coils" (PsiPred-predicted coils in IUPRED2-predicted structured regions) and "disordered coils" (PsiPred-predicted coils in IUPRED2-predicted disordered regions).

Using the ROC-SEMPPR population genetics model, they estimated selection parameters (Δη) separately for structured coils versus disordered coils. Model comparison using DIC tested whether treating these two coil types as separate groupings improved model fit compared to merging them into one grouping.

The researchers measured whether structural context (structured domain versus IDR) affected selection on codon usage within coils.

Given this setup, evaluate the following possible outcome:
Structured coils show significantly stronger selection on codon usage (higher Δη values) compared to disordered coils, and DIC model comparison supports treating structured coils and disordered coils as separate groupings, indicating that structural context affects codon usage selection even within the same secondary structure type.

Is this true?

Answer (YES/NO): YES